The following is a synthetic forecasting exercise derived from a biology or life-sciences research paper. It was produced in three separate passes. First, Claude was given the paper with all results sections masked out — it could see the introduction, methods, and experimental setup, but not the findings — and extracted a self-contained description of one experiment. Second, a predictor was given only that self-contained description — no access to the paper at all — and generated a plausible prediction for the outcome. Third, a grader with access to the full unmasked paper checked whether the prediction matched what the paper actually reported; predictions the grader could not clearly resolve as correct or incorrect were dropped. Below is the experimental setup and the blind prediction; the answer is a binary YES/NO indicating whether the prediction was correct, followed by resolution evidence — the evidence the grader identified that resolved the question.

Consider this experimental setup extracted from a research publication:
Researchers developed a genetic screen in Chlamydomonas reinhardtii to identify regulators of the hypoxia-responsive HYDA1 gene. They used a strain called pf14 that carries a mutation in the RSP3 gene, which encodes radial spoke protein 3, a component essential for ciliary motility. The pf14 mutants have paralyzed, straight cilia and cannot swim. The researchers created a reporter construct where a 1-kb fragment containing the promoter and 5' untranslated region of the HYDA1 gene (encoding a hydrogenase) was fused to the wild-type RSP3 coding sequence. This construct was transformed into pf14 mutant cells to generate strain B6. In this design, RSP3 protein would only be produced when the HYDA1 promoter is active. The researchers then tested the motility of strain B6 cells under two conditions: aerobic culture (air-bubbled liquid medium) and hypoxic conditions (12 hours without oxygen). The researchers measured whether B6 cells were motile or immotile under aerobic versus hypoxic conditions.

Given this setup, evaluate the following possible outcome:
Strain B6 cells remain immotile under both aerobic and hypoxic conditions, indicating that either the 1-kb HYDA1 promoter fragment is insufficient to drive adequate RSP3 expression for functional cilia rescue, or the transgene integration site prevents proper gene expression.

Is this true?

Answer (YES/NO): NO